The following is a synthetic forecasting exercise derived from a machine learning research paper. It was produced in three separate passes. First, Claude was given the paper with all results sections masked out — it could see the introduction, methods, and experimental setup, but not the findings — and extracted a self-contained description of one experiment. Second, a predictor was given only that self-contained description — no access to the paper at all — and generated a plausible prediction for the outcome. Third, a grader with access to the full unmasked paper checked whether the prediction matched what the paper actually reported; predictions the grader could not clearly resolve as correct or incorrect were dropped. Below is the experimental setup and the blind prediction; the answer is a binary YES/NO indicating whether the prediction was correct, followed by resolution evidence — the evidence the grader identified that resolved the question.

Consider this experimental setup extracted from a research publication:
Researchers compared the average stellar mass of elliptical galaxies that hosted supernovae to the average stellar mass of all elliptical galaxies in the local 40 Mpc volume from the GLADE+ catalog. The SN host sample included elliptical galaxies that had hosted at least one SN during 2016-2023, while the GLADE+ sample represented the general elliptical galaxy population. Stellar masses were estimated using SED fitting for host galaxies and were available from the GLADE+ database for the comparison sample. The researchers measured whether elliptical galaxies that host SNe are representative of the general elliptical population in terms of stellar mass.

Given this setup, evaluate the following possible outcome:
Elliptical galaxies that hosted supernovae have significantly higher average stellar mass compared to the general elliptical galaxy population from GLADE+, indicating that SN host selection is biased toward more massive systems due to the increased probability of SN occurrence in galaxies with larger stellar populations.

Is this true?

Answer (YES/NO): YES